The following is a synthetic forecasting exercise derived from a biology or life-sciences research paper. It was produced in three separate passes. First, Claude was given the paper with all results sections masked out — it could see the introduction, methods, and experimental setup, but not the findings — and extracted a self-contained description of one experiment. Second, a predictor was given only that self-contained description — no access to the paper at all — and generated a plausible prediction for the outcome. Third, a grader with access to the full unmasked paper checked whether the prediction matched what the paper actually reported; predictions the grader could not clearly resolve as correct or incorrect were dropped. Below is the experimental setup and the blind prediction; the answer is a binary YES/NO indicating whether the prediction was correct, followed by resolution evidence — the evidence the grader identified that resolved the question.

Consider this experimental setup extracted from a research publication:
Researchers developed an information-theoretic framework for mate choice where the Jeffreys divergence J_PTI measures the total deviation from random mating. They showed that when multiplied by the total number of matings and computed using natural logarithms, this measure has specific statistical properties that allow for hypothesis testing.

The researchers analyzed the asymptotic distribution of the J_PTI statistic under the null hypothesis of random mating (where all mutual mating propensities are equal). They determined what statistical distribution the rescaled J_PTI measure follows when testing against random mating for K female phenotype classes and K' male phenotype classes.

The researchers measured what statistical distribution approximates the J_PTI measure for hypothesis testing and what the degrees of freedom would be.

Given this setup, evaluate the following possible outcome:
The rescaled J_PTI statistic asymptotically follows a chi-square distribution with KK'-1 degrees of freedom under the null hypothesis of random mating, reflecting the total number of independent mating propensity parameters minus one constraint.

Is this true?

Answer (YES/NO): YES